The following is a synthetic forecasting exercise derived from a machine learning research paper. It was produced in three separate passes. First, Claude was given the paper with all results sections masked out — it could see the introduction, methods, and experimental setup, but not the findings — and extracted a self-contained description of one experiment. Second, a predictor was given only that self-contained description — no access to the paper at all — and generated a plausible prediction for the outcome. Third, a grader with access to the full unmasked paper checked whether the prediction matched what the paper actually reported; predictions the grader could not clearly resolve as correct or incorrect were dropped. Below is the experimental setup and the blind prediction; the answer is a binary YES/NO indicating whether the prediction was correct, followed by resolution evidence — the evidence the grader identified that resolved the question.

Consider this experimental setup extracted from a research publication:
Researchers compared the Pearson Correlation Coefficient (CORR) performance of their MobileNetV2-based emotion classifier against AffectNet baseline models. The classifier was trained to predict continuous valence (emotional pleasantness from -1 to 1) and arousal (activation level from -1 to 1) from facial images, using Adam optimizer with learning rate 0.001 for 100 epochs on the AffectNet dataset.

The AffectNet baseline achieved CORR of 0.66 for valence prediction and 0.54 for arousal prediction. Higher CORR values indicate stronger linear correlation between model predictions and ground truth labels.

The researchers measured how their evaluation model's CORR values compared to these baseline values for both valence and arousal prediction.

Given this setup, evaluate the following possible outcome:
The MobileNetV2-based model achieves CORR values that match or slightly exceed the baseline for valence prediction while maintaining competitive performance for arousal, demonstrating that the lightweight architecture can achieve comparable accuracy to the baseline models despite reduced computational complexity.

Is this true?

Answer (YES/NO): NO